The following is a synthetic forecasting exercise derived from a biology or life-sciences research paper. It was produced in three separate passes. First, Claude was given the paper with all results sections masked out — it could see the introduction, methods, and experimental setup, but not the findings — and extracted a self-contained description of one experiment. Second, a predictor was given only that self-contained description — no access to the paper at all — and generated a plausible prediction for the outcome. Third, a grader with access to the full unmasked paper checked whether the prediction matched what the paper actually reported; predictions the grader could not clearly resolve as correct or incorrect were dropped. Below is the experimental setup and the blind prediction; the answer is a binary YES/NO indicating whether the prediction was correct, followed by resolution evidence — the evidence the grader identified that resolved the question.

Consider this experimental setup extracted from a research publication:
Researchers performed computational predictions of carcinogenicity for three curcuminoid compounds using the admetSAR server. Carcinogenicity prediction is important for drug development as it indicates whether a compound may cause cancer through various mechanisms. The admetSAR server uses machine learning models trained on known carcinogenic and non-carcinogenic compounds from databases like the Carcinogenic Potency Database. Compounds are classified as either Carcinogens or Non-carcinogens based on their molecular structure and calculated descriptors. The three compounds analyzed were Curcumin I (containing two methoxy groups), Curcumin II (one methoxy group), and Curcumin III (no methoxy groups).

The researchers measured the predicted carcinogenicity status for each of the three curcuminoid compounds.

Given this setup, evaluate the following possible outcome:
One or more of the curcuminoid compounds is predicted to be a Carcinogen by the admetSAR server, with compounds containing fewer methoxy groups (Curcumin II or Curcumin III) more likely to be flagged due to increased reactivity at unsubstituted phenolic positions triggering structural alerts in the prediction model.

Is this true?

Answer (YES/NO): NO